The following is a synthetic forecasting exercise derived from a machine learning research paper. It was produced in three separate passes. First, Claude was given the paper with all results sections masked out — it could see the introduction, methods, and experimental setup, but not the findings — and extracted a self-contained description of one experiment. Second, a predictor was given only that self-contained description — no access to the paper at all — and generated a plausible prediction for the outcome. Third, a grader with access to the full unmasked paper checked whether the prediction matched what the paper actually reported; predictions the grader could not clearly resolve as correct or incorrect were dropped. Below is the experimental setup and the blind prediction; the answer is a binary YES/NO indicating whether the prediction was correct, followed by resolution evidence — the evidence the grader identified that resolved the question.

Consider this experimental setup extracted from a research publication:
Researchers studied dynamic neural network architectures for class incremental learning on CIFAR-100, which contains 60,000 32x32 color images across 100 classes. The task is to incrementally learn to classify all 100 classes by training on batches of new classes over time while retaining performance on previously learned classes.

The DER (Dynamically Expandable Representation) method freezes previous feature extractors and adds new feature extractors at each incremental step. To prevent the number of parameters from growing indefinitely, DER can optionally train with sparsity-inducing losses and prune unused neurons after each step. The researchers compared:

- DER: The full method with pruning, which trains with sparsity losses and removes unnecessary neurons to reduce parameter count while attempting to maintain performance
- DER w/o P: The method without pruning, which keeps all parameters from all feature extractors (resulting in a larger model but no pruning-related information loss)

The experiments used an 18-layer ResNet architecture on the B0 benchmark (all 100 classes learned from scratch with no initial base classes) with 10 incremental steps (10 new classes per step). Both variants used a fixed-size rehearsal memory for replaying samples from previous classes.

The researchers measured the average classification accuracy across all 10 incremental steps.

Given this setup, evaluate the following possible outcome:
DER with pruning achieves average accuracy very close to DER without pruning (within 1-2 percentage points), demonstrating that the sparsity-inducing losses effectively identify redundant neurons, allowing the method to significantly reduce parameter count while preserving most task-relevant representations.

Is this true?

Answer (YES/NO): YES